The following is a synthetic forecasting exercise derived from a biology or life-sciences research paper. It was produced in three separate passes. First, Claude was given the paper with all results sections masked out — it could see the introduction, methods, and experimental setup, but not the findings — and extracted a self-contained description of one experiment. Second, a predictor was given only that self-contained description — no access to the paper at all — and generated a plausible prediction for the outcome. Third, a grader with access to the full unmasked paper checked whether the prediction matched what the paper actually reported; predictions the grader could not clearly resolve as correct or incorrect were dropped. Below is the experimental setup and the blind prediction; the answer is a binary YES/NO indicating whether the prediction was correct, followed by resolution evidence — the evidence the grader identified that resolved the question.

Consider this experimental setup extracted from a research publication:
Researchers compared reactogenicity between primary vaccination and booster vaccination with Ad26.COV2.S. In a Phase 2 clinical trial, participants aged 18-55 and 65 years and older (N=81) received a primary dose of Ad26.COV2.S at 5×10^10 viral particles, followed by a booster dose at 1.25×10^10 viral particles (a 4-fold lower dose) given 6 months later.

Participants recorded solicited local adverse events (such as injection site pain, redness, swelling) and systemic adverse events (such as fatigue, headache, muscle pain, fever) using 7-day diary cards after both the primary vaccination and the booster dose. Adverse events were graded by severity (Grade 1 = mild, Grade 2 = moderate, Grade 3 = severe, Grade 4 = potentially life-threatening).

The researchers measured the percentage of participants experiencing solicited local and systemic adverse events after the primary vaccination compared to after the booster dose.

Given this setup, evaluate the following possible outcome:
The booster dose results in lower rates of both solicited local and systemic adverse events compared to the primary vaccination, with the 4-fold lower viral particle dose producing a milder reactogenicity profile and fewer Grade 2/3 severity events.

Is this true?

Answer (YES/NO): NO